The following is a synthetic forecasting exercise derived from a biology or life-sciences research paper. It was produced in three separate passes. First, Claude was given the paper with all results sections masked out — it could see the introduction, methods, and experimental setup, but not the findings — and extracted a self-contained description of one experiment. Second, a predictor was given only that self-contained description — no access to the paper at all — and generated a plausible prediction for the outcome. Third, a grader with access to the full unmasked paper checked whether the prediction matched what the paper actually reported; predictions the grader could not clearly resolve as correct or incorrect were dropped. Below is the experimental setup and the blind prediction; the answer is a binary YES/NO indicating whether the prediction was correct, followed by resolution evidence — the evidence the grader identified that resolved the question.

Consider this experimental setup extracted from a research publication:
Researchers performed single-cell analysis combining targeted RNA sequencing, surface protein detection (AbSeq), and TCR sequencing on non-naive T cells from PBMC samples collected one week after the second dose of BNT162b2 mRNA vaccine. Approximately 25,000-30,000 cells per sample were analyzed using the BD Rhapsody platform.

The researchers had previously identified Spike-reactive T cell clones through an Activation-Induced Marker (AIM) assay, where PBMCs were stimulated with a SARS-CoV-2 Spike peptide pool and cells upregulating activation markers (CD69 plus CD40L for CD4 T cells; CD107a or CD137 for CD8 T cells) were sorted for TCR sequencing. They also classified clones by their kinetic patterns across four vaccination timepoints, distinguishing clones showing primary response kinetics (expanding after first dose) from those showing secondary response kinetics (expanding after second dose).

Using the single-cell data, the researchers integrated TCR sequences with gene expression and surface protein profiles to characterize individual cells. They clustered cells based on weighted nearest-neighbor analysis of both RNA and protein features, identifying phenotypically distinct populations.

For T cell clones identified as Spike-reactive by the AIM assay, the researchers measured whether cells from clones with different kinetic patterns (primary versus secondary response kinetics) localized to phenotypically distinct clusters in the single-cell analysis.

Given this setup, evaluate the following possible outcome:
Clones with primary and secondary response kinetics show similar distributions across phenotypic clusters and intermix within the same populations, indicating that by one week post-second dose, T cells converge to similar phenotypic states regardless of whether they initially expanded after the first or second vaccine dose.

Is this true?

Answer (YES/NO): NO